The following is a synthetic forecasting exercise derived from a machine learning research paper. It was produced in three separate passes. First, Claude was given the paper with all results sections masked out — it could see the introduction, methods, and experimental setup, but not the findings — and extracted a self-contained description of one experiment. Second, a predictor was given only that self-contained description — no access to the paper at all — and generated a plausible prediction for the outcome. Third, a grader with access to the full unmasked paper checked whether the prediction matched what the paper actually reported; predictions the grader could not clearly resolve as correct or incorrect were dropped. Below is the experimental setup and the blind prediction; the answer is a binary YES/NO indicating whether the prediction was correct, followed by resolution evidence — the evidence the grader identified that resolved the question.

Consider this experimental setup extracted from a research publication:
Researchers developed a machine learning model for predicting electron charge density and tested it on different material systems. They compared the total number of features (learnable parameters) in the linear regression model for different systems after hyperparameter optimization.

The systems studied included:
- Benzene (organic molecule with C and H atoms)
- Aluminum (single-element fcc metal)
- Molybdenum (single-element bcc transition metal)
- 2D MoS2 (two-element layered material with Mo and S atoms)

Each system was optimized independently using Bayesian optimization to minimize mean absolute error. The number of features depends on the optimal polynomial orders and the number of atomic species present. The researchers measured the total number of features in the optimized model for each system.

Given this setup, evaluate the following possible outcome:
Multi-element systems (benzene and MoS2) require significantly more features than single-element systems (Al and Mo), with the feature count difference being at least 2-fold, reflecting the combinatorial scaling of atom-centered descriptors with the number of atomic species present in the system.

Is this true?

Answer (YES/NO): NO